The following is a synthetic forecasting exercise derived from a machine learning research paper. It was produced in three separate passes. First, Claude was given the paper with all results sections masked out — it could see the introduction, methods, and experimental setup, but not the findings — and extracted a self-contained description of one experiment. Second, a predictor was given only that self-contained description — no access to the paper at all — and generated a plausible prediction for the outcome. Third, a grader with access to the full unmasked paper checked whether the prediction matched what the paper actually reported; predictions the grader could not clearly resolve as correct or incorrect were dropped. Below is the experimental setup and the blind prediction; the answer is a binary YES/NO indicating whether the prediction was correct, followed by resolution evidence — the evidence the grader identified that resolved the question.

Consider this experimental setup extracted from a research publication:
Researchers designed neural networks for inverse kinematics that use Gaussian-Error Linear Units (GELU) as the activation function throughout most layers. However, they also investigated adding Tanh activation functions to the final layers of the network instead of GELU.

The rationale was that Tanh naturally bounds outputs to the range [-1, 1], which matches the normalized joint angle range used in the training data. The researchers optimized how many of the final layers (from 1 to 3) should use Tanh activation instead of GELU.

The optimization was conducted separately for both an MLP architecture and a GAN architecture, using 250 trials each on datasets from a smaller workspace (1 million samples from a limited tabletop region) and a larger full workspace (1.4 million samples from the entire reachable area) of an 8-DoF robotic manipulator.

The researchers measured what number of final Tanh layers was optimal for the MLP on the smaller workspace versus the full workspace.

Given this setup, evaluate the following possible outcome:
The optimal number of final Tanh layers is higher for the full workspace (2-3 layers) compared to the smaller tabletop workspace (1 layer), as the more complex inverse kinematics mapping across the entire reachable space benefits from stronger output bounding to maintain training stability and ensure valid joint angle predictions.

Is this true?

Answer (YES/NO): NO